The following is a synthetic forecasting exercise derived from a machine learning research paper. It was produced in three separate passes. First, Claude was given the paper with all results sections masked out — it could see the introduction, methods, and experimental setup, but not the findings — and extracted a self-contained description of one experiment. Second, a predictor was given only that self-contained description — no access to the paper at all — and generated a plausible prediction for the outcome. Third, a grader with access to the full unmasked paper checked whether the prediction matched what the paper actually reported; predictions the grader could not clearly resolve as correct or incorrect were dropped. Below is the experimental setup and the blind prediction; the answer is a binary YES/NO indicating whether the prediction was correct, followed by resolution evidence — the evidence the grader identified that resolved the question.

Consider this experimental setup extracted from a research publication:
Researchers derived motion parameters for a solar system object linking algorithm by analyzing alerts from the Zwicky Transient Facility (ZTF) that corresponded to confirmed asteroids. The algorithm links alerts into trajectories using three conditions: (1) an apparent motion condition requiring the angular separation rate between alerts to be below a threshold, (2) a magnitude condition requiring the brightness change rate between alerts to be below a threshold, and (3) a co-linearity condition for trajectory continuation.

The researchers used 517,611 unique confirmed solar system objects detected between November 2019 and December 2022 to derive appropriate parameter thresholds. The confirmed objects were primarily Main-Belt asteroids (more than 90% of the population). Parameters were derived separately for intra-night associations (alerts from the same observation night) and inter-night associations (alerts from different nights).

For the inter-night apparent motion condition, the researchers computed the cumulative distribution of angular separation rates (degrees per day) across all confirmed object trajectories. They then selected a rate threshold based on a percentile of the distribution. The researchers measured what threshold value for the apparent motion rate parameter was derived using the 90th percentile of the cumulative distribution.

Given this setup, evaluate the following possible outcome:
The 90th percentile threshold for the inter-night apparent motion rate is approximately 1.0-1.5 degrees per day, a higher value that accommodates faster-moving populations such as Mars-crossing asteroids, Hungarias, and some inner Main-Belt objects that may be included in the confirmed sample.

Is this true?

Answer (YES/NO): NO